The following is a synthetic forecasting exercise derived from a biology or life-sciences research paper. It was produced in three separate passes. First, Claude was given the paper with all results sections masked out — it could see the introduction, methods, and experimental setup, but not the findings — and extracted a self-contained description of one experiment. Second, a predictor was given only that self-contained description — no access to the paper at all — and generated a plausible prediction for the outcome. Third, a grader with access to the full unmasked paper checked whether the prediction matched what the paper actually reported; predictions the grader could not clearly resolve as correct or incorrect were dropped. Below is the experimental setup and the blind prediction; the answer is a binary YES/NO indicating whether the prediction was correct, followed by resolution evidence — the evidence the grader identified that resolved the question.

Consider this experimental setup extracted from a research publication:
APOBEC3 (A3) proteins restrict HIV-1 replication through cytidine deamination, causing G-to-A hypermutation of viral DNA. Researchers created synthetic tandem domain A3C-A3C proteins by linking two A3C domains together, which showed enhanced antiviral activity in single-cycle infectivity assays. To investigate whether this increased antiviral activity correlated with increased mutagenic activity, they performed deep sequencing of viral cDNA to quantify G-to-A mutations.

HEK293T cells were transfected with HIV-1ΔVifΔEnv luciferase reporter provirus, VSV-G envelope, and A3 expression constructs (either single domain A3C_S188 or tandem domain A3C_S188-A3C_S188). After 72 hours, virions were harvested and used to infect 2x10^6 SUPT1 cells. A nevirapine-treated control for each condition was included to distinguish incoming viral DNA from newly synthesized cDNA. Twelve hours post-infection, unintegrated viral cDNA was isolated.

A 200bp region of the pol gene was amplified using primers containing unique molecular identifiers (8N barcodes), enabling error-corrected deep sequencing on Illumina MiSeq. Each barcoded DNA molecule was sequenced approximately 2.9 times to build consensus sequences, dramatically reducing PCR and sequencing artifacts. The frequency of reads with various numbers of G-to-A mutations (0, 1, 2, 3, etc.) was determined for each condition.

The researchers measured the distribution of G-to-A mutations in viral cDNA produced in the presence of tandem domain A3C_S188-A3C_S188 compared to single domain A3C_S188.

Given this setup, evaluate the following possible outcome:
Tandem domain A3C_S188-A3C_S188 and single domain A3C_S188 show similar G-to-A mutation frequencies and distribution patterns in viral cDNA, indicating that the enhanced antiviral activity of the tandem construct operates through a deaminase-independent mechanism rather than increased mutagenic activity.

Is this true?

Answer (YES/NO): YES